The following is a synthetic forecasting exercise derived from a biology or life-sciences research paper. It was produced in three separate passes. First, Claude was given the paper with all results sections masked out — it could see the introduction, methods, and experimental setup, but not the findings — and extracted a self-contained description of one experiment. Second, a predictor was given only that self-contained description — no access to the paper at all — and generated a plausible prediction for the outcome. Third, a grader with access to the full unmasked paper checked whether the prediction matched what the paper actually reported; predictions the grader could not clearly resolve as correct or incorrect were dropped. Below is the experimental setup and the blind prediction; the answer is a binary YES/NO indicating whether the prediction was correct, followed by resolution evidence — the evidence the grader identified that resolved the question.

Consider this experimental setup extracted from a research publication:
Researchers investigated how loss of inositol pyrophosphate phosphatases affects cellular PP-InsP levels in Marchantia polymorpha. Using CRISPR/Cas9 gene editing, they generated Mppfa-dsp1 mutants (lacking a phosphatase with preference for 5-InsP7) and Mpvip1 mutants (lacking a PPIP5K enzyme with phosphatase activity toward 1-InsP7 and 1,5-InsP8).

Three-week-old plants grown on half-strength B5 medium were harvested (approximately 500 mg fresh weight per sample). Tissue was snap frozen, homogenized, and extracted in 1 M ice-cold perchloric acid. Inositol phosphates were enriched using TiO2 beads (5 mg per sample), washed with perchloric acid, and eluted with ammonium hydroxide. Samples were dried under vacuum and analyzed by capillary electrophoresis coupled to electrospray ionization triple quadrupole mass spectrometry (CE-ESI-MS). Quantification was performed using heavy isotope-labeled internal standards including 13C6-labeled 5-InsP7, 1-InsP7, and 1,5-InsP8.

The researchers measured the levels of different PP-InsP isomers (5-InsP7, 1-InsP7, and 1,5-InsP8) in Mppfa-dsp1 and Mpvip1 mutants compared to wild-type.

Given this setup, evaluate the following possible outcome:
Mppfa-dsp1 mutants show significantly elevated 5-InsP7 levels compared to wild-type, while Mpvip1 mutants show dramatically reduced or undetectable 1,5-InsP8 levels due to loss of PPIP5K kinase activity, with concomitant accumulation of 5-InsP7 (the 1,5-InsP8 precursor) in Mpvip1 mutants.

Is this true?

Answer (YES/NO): NO